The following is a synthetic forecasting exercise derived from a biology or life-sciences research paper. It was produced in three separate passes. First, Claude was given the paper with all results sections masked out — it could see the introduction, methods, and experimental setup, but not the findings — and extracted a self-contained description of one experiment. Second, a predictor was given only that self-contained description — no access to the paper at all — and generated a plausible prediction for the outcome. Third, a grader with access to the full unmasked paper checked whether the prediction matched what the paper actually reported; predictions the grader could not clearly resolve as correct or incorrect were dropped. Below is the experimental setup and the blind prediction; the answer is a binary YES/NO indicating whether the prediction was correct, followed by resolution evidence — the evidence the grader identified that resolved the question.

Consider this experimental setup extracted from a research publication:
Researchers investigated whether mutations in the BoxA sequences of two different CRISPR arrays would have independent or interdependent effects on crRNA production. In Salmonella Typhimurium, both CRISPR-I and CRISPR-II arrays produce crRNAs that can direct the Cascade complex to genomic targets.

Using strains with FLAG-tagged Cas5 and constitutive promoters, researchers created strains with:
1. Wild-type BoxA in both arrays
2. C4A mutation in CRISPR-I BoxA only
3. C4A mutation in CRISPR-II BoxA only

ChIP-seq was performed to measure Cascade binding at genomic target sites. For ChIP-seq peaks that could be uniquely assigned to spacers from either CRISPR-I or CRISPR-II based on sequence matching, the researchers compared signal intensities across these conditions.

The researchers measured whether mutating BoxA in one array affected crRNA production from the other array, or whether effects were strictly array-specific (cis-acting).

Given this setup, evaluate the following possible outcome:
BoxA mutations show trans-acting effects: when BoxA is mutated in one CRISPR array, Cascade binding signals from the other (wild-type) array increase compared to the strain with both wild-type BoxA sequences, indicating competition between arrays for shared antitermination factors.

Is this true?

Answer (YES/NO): NO